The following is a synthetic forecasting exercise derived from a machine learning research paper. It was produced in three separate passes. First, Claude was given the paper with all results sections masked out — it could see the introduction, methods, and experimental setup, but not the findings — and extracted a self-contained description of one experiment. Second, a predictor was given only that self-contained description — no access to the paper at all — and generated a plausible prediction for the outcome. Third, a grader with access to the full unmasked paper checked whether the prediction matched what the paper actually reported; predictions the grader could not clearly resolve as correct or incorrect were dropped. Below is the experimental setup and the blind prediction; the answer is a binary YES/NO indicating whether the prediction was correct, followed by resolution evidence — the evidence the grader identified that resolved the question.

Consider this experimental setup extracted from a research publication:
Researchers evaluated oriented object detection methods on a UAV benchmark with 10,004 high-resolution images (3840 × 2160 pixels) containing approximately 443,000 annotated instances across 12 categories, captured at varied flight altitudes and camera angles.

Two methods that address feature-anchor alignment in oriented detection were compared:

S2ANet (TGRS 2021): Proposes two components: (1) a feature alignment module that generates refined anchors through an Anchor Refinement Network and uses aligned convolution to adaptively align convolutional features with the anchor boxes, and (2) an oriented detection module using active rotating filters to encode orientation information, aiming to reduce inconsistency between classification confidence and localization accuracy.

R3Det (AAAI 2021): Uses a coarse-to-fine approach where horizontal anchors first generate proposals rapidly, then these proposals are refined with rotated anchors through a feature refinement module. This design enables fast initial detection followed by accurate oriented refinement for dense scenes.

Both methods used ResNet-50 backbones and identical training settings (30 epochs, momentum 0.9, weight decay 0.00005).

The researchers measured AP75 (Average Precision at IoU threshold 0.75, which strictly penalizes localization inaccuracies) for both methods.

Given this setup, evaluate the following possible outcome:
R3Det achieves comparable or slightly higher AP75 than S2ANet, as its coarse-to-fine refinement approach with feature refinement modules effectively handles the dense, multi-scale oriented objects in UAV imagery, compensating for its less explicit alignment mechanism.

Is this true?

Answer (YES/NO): NO